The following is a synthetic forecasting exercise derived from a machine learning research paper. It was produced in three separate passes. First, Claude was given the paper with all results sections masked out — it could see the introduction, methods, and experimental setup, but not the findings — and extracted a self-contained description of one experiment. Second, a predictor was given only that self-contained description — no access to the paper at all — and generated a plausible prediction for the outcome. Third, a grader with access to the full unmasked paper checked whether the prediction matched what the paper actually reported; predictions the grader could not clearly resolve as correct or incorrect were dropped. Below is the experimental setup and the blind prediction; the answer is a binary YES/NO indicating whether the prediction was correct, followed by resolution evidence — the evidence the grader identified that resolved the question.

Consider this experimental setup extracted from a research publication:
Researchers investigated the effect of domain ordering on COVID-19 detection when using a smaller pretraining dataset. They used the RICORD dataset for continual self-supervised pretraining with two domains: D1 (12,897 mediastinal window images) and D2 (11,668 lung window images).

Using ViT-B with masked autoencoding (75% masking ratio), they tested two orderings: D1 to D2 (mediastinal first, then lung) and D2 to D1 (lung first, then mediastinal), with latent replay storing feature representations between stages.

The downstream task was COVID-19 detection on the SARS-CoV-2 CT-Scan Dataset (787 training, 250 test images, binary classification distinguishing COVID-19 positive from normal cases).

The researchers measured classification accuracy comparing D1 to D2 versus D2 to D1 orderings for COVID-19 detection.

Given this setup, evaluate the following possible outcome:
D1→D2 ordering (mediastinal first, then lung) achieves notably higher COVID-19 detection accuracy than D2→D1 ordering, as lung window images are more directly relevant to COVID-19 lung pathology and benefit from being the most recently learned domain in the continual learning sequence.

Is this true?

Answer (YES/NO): YES